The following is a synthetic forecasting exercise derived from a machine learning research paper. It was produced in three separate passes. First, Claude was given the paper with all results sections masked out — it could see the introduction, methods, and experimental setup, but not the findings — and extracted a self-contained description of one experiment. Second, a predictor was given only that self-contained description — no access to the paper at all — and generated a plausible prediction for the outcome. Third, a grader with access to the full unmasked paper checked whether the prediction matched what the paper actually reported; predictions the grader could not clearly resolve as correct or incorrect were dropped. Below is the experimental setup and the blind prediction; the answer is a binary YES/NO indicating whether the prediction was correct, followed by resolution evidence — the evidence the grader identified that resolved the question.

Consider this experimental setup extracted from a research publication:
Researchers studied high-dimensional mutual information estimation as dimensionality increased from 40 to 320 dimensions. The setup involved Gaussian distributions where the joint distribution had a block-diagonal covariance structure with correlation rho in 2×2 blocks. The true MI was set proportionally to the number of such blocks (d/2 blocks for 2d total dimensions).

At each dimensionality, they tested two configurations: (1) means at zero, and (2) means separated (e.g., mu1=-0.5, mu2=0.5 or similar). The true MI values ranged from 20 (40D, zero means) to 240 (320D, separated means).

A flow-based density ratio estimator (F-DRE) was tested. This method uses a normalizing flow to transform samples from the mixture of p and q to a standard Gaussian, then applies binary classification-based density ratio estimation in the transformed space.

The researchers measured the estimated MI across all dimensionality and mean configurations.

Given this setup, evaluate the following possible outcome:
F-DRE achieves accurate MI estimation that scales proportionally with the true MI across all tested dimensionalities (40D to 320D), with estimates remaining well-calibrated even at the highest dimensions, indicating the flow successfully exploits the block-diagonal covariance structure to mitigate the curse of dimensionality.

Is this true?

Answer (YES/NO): NO